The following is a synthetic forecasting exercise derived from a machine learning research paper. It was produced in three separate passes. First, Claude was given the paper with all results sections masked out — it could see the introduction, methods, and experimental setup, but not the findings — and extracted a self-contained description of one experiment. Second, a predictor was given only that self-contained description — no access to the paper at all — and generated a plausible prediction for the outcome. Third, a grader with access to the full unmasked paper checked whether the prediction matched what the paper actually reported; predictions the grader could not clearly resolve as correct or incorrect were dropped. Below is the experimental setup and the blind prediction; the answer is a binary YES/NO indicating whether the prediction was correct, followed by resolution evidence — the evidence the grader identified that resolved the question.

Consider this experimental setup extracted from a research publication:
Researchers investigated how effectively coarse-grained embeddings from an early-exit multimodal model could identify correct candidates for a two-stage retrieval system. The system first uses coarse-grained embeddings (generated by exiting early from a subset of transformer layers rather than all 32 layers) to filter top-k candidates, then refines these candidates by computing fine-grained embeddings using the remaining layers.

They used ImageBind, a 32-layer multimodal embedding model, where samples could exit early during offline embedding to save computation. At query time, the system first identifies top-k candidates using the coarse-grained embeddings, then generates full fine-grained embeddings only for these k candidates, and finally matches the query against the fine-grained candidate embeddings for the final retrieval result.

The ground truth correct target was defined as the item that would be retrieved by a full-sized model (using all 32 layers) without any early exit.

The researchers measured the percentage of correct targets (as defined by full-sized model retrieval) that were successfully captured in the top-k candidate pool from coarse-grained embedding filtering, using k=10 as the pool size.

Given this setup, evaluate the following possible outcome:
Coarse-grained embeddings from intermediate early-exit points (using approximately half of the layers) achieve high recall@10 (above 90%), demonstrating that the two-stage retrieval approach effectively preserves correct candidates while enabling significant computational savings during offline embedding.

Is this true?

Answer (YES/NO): YES